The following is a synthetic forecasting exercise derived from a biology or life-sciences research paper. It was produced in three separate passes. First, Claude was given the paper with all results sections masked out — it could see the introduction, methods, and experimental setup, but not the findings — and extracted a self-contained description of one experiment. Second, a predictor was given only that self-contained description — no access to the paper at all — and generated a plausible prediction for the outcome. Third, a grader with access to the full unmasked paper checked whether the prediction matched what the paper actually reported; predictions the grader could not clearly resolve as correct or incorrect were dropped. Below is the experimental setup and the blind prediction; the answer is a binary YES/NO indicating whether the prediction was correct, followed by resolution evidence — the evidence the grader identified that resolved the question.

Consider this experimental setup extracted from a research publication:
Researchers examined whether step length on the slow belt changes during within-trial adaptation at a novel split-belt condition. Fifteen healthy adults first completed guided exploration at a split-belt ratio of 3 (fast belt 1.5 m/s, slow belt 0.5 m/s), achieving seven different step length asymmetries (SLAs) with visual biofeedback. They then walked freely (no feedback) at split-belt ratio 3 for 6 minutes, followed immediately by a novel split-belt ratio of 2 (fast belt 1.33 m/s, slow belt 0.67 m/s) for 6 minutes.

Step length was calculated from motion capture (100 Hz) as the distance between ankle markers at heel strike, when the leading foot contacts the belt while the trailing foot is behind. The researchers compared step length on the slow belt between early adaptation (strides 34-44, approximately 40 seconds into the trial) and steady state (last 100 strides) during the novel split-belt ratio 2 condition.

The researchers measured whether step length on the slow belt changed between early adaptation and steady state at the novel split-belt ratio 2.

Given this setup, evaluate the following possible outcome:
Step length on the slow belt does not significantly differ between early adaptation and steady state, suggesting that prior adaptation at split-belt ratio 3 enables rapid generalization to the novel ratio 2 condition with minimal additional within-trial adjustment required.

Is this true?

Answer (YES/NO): YES